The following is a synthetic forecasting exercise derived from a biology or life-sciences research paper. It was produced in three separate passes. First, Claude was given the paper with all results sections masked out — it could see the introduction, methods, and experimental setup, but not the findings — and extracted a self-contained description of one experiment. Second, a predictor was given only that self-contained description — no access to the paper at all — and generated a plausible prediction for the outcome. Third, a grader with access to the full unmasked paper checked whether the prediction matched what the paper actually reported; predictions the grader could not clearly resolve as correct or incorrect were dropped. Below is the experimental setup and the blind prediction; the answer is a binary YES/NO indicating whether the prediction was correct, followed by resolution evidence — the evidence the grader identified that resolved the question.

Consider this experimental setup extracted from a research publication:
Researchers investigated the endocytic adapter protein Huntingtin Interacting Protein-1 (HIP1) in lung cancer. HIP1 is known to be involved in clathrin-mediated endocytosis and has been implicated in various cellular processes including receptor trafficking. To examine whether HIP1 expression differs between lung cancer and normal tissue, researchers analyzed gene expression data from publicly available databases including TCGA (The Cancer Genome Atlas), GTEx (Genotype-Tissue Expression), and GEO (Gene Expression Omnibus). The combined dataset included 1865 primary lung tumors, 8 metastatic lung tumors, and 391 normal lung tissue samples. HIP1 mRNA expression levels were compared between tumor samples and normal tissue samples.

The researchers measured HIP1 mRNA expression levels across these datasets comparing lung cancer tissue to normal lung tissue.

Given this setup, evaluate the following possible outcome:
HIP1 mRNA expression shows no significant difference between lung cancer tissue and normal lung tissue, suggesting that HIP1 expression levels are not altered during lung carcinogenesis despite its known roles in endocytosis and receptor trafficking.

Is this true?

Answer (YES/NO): NO